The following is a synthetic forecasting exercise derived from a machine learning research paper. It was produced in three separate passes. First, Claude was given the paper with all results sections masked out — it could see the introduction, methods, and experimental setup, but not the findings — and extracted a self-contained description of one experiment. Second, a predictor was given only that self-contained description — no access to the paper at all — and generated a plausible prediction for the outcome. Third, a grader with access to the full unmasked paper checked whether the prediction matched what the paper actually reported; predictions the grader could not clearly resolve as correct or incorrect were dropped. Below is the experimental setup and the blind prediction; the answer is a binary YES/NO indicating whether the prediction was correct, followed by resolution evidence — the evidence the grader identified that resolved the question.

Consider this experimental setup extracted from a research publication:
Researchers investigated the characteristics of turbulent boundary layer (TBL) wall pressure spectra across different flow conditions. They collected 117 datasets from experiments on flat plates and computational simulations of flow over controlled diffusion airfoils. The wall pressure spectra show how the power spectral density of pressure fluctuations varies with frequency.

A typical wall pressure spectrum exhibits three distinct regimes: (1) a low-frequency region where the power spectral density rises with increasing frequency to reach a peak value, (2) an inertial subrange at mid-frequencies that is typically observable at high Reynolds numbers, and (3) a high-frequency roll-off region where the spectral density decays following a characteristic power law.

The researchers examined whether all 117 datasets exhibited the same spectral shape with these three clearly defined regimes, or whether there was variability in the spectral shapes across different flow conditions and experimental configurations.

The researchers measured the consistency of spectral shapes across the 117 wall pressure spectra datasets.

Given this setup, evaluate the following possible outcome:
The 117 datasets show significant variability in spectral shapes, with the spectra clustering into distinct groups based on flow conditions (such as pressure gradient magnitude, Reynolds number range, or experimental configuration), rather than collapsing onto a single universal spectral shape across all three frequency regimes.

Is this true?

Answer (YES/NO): YES